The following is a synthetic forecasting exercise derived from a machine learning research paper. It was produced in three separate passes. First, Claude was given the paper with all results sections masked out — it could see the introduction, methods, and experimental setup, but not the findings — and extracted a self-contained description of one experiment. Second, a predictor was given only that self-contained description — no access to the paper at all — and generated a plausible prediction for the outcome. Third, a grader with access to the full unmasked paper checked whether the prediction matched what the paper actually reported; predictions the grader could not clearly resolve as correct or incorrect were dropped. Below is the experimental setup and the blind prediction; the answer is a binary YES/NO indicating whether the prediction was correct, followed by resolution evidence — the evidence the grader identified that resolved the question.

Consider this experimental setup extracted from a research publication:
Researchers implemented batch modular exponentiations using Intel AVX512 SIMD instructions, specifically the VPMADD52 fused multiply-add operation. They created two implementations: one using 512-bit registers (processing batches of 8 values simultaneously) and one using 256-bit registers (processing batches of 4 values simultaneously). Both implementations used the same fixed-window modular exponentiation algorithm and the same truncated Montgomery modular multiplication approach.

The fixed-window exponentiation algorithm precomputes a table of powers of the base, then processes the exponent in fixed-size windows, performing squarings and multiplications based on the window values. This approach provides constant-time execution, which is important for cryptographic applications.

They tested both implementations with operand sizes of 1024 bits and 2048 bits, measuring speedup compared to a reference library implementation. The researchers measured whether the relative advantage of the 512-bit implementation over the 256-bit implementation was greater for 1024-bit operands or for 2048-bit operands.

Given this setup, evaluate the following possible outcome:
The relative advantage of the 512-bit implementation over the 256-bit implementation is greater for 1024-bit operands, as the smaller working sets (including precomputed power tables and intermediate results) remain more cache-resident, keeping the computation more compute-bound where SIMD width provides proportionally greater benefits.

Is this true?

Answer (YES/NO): NO